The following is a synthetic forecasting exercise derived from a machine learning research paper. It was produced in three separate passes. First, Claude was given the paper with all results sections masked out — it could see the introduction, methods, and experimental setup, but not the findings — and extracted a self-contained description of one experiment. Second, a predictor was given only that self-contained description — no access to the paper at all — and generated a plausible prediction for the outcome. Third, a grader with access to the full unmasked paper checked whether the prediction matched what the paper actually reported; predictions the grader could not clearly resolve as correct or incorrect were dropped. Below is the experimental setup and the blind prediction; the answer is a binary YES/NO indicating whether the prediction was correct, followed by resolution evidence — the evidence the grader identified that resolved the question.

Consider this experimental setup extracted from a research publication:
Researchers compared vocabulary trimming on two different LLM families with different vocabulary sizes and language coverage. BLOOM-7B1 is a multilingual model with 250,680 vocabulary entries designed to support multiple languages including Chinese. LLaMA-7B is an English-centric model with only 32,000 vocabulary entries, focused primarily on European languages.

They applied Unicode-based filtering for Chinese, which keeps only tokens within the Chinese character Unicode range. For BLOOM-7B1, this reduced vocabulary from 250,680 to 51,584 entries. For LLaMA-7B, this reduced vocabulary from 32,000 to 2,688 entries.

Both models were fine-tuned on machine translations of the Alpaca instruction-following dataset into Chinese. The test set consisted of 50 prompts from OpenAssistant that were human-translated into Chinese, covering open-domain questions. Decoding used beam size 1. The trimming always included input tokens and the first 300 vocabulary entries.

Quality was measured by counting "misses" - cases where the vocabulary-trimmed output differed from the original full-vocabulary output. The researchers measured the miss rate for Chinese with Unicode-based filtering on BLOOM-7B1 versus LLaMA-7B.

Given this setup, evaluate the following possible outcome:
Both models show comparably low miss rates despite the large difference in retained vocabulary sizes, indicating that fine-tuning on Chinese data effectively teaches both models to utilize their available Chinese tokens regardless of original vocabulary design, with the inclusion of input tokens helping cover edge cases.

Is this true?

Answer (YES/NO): NO